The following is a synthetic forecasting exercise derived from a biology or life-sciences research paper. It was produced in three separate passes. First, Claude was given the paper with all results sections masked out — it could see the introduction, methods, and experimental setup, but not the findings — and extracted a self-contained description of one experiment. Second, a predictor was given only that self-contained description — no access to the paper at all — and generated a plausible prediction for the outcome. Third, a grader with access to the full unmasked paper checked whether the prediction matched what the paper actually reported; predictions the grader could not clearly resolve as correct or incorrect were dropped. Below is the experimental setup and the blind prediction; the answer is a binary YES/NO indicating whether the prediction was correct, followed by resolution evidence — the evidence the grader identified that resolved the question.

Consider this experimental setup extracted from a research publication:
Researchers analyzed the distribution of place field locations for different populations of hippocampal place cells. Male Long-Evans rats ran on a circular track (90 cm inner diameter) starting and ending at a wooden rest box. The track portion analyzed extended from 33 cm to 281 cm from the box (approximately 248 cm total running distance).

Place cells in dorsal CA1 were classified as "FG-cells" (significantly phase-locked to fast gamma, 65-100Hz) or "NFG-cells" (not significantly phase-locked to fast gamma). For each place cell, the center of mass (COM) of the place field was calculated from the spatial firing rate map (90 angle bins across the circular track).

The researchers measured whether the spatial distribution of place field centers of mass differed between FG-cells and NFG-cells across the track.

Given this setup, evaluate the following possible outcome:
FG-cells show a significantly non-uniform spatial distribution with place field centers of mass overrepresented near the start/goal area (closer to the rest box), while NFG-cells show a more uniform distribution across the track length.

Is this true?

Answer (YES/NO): NO